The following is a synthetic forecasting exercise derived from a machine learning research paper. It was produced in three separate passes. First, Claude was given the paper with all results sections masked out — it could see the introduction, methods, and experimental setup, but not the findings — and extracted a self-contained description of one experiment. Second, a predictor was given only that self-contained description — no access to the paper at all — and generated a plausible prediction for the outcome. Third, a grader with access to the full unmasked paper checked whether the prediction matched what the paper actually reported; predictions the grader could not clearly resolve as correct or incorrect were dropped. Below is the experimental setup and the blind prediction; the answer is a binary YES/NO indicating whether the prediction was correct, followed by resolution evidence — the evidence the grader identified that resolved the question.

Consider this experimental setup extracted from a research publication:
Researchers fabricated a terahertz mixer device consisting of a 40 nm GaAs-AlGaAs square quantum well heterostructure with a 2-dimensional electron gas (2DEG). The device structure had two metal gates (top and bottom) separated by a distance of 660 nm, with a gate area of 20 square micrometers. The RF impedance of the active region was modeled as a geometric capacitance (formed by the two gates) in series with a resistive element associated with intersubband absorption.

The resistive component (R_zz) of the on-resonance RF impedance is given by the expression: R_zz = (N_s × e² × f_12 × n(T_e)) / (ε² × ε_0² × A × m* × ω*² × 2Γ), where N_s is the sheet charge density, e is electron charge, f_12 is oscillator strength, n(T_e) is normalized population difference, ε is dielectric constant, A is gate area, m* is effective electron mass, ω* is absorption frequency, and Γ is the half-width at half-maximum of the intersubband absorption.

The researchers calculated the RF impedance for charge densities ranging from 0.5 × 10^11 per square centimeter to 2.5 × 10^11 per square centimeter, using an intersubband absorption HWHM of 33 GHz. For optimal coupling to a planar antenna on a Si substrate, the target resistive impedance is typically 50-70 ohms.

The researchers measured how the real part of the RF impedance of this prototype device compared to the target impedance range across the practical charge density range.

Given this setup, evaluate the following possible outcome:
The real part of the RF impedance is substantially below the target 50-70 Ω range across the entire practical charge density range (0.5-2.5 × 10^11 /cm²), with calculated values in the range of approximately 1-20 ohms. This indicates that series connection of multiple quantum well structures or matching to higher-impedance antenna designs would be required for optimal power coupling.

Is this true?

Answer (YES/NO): YES